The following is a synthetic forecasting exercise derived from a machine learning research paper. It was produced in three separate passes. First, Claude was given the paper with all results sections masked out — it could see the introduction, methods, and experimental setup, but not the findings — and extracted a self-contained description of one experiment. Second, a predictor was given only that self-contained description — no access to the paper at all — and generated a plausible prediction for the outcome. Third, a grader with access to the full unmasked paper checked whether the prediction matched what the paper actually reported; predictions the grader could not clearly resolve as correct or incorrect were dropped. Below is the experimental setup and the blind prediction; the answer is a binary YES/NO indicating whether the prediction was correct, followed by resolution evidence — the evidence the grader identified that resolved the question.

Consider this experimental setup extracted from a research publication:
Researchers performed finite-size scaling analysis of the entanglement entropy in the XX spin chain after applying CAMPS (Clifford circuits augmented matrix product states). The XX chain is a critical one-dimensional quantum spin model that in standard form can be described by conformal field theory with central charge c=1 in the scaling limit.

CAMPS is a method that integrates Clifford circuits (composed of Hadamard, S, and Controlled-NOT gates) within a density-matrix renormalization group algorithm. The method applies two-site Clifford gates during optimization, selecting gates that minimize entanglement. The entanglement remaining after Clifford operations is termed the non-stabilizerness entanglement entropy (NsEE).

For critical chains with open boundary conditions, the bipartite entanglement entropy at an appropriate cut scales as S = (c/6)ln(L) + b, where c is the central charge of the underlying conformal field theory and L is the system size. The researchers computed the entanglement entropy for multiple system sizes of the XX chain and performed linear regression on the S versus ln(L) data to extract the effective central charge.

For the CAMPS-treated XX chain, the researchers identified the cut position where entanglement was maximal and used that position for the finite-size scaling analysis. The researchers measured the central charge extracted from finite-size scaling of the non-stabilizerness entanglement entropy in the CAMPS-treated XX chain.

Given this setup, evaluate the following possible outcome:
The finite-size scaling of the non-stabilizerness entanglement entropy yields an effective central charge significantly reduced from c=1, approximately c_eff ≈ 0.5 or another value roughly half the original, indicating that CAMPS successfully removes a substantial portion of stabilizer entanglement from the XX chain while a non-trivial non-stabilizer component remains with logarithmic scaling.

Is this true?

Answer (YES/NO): YES